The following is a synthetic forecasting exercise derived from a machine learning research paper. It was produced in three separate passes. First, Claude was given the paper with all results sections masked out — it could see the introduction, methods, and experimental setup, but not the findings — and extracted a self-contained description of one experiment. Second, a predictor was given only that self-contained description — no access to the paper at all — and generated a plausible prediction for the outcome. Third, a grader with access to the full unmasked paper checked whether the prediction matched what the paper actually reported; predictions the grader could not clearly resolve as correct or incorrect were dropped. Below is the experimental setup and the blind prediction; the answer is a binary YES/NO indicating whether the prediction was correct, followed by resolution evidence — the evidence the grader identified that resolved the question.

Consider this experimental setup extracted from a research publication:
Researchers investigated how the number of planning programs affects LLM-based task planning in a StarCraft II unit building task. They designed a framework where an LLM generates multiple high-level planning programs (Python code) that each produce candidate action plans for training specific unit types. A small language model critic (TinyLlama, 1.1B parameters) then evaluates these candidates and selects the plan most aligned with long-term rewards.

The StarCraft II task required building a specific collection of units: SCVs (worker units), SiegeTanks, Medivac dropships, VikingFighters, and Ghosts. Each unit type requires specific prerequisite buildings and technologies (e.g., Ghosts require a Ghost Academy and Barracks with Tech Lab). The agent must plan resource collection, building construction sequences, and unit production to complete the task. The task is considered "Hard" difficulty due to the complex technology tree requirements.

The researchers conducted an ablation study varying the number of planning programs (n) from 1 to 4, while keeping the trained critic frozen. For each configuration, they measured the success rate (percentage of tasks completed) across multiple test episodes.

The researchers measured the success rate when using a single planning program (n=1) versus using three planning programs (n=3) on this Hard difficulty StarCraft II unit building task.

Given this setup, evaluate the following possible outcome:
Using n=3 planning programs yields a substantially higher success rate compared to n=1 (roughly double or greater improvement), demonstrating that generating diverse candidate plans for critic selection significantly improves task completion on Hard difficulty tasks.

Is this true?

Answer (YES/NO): YES